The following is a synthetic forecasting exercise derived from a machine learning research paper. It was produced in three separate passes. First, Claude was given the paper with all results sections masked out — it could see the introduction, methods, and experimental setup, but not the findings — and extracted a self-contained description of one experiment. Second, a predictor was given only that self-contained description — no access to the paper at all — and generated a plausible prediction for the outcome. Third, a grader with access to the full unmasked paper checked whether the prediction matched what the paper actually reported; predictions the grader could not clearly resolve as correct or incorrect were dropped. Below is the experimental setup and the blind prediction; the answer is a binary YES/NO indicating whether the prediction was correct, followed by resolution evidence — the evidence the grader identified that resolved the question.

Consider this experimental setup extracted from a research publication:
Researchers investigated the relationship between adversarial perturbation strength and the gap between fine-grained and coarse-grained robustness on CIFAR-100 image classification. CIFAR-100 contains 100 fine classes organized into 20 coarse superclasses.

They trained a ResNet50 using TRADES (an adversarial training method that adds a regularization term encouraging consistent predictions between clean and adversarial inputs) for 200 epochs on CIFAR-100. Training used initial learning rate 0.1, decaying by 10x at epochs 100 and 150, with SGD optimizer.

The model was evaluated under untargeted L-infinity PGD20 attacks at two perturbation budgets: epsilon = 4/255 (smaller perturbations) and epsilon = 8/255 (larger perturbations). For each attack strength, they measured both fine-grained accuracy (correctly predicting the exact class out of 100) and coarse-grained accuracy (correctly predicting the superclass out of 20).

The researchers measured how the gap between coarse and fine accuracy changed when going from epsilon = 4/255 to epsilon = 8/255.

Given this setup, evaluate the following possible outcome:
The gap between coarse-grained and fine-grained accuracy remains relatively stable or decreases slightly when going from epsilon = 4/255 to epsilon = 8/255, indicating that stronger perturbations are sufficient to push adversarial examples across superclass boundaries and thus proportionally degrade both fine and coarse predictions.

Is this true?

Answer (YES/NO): NO